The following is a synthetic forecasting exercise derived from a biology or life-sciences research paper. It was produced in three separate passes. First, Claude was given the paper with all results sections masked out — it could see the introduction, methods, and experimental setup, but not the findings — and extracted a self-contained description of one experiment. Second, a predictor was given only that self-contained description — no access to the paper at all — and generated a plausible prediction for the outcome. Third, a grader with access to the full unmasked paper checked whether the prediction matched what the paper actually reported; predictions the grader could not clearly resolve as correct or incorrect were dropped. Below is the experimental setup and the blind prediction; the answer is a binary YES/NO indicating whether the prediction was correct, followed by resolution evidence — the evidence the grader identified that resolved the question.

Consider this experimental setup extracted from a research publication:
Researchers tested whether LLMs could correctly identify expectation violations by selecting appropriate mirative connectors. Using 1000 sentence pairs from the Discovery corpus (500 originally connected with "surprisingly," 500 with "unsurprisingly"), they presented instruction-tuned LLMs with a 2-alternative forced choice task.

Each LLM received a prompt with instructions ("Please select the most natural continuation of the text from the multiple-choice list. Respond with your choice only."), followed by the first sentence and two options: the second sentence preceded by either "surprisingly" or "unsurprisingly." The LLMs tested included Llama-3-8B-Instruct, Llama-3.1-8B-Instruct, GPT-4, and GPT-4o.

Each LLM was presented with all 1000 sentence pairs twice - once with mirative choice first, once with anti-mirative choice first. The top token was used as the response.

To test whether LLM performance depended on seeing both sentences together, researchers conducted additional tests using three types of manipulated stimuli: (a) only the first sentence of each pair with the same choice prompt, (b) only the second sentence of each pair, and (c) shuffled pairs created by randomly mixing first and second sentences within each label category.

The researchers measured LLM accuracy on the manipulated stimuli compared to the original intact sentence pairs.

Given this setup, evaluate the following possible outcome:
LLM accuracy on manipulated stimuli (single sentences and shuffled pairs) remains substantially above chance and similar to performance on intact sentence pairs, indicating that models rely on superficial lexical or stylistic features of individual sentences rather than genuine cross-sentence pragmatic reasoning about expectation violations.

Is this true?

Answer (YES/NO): NO